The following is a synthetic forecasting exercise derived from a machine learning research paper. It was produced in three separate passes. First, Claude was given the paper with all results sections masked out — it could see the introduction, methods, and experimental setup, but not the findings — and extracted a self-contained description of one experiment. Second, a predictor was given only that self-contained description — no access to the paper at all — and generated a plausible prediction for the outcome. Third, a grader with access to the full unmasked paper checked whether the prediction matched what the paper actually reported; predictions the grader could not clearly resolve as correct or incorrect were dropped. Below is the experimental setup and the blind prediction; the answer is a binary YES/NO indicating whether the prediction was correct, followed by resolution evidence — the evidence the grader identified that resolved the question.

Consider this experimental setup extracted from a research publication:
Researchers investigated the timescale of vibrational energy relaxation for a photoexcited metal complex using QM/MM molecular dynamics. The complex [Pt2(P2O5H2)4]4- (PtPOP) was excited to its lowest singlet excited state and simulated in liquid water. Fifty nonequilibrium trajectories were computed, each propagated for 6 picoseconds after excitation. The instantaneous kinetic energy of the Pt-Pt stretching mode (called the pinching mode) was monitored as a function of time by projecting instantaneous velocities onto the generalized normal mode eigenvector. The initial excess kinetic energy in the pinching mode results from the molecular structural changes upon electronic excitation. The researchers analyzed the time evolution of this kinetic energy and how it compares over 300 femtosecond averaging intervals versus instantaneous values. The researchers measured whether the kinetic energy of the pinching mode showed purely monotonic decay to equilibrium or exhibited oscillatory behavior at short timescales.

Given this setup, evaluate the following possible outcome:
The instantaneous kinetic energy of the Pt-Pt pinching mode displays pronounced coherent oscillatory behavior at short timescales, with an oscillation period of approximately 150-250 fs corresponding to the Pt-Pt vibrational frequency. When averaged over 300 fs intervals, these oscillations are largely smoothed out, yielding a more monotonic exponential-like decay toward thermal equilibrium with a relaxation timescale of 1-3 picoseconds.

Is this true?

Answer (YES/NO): NO